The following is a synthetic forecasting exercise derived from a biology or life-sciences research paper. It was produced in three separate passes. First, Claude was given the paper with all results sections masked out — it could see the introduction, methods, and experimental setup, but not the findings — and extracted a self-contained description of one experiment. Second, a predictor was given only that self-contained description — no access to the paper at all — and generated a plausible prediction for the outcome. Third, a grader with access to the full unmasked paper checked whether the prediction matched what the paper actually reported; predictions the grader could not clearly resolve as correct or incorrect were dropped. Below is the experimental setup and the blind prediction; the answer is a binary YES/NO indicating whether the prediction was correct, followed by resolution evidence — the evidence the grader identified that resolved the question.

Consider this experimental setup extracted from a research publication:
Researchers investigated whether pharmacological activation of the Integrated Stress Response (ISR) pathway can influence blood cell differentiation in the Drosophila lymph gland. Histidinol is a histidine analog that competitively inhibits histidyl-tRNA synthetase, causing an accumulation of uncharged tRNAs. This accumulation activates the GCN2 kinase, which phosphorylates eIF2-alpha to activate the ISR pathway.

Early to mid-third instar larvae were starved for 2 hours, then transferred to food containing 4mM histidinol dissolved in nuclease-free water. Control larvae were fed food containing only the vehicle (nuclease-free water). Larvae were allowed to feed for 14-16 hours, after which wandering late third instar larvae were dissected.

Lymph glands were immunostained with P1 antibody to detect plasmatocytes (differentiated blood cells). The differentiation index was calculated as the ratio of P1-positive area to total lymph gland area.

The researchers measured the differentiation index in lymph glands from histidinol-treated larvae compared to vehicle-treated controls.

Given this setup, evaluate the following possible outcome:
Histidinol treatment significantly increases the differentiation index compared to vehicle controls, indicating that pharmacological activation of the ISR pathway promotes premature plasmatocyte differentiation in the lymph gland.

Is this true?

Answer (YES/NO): NO